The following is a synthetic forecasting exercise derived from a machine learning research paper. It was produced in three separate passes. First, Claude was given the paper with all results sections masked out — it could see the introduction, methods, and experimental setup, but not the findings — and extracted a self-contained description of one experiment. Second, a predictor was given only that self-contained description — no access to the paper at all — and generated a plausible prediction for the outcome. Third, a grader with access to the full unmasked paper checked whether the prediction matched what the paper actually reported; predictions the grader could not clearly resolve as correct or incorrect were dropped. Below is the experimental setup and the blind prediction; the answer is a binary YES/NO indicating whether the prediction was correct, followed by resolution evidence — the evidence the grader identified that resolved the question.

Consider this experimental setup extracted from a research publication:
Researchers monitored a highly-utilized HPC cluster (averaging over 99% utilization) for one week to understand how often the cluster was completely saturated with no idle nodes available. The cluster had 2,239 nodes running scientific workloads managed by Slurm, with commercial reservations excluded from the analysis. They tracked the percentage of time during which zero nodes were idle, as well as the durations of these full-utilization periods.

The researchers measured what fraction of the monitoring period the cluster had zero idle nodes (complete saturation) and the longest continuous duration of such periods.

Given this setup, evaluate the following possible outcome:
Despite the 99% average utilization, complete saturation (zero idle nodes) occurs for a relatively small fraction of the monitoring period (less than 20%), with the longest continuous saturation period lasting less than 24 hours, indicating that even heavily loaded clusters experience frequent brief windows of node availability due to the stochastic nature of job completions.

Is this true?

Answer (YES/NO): YES